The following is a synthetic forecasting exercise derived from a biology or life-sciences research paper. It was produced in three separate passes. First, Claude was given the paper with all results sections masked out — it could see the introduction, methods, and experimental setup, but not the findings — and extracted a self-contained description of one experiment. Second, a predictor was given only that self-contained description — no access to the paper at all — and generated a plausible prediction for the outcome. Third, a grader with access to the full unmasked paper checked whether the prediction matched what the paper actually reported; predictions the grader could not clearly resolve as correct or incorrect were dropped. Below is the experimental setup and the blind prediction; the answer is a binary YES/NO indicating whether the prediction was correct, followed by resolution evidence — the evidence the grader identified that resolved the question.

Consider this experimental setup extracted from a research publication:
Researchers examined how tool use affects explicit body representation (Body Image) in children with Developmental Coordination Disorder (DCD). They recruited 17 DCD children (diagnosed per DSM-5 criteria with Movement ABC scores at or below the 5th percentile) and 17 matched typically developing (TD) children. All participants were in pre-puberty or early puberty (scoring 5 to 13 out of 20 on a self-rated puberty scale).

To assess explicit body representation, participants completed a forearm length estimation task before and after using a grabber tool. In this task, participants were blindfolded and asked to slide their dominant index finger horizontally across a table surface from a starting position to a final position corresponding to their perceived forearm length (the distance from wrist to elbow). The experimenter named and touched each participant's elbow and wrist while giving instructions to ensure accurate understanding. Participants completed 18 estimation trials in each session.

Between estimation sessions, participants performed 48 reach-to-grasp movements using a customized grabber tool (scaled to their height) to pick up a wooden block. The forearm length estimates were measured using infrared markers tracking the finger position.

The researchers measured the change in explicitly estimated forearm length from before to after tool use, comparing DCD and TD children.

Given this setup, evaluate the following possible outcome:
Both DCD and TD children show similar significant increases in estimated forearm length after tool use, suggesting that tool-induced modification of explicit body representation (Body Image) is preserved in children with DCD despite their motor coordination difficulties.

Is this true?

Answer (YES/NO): NO